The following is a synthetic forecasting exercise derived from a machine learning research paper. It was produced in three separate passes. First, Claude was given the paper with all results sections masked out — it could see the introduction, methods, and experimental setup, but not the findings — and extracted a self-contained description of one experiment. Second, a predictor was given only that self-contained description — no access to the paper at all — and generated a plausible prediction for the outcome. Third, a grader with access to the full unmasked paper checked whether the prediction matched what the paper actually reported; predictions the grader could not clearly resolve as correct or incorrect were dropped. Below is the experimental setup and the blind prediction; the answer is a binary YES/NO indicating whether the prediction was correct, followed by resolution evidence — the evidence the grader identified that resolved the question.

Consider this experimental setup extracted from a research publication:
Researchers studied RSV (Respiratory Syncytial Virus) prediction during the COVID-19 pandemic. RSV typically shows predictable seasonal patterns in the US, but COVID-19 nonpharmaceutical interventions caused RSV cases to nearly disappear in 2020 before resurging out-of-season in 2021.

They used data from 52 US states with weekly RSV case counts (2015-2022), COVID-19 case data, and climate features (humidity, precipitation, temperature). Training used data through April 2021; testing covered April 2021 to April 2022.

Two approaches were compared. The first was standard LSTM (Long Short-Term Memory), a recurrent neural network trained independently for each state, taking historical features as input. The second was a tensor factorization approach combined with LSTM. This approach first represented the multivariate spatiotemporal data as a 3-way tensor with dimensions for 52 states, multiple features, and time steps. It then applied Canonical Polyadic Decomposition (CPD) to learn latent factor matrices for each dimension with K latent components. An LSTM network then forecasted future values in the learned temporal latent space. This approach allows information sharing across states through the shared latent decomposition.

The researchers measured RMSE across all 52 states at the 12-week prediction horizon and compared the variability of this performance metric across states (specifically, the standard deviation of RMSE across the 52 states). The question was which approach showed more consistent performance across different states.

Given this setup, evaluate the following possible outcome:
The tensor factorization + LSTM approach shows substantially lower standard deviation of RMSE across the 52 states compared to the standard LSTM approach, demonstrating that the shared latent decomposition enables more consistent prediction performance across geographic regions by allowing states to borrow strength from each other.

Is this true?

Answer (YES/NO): YES